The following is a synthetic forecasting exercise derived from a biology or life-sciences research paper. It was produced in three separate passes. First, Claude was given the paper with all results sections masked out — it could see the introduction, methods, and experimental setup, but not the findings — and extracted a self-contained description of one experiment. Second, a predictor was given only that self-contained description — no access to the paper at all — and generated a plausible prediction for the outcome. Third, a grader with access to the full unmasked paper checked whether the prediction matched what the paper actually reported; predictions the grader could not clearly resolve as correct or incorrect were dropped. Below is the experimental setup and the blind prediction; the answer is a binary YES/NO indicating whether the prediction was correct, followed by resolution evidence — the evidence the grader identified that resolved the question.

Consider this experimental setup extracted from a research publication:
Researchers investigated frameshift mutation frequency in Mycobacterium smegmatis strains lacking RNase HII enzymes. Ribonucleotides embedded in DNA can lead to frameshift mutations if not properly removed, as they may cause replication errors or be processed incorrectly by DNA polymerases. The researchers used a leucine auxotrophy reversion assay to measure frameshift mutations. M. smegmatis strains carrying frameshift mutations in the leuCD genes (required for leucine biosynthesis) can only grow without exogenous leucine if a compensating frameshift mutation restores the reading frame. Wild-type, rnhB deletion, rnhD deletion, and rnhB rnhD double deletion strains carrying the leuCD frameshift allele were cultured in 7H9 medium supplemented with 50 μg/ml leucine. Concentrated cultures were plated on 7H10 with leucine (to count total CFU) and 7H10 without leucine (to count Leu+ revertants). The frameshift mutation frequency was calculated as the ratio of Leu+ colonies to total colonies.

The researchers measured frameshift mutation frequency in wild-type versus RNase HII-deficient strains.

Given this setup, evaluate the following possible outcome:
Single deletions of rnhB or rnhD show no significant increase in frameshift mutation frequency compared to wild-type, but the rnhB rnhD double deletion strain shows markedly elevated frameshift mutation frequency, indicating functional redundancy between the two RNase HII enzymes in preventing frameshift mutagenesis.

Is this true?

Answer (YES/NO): NO